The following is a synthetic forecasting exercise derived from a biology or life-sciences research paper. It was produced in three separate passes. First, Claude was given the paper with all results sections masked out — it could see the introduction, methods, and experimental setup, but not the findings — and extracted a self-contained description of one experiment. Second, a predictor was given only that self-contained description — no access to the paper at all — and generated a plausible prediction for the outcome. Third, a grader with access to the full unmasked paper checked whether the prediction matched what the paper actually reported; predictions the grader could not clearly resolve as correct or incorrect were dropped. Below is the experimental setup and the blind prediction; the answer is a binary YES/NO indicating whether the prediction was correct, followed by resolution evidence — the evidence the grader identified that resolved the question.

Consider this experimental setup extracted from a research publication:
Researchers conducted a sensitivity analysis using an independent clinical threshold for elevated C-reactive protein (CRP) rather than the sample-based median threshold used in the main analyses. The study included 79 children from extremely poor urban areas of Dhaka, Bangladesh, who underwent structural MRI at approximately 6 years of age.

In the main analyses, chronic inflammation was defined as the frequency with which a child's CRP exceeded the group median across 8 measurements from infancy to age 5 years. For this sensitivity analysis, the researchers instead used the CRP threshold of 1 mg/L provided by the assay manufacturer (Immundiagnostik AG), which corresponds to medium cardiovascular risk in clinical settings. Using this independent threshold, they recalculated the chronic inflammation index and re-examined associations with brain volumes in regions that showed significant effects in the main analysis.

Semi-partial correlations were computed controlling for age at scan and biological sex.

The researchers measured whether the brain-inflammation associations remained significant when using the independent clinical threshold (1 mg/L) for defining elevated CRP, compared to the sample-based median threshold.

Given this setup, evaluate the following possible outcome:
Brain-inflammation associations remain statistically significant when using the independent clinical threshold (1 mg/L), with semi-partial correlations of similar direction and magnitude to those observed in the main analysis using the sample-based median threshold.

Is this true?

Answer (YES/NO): YES